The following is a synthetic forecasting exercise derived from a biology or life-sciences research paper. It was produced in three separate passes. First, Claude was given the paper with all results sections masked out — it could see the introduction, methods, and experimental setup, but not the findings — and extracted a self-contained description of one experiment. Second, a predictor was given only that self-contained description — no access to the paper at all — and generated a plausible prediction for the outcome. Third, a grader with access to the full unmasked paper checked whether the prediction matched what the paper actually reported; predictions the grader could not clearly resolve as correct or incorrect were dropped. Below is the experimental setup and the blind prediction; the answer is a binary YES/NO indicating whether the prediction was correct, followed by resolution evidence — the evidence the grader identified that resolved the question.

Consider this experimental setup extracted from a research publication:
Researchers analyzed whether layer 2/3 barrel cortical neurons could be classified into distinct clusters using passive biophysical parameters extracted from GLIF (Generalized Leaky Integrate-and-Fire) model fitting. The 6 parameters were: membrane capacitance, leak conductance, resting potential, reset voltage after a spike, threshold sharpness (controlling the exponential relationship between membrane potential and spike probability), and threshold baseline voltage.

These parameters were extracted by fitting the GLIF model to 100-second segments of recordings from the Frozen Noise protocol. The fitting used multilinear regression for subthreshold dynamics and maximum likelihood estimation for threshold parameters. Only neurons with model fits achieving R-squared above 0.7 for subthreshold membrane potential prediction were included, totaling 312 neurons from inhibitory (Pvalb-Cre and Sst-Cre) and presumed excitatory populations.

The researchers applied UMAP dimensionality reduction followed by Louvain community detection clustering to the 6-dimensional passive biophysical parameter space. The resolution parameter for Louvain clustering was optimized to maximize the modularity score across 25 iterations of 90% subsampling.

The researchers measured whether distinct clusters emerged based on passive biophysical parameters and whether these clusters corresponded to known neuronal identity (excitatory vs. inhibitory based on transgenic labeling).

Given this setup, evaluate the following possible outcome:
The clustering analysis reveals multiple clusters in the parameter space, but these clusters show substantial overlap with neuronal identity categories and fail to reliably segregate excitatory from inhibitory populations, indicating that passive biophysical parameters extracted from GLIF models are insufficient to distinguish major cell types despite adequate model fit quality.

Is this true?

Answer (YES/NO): YES